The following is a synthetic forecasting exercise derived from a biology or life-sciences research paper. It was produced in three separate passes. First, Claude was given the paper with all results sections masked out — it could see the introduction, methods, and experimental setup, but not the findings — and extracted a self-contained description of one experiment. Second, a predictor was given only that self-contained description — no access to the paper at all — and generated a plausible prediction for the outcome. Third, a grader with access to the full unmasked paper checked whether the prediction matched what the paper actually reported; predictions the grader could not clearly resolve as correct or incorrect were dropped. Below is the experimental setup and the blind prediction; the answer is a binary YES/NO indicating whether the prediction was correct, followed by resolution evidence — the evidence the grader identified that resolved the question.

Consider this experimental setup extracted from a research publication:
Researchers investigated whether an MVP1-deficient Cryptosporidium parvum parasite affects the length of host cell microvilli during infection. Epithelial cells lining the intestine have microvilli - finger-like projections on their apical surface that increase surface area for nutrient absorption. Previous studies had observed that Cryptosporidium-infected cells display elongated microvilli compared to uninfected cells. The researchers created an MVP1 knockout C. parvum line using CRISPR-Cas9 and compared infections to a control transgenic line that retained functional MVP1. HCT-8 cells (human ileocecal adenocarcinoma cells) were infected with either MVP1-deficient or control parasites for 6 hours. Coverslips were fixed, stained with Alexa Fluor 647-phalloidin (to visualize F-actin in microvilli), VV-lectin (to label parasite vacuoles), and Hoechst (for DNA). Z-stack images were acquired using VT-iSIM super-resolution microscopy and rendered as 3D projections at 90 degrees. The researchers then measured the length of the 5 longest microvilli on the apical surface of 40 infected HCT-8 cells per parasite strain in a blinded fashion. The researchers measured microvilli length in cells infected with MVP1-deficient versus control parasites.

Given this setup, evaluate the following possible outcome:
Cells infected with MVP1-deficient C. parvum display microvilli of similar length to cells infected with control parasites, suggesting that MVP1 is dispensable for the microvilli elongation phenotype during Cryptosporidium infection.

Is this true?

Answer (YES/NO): NO